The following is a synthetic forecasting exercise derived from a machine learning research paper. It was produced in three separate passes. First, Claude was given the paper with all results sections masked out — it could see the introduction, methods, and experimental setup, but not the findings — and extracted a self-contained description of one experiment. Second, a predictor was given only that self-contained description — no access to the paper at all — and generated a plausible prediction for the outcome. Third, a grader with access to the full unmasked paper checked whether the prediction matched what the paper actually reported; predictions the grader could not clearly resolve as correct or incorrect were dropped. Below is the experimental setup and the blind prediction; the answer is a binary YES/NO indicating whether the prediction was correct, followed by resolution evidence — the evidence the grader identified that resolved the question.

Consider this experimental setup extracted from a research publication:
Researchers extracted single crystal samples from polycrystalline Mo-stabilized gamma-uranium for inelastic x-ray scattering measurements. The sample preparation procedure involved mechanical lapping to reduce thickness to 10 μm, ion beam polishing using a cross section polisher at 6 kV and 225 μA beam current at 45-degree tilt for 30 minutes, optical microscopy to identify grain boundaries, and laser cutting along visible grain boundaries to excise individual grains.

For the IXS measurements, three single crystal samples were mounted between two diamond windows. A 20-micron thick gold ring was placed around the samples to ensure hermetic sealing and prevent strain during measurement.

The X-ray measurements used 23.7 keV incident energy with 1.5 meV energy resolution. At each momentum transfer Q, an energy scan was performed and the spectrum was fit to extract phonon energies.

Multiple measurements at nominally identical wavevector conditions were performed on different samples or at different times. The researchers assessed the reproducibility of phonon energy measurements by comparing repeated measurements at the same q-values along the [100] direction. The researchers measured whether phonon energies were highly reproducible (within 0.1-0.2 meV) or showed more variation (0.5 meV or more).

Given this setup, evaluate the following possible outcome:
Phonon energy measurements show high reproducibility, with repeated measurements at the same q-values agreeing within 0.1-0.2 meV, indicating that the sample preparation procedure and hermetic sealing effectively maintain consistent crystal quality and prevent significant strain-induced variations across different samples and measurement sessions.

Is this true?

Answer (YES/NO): NO